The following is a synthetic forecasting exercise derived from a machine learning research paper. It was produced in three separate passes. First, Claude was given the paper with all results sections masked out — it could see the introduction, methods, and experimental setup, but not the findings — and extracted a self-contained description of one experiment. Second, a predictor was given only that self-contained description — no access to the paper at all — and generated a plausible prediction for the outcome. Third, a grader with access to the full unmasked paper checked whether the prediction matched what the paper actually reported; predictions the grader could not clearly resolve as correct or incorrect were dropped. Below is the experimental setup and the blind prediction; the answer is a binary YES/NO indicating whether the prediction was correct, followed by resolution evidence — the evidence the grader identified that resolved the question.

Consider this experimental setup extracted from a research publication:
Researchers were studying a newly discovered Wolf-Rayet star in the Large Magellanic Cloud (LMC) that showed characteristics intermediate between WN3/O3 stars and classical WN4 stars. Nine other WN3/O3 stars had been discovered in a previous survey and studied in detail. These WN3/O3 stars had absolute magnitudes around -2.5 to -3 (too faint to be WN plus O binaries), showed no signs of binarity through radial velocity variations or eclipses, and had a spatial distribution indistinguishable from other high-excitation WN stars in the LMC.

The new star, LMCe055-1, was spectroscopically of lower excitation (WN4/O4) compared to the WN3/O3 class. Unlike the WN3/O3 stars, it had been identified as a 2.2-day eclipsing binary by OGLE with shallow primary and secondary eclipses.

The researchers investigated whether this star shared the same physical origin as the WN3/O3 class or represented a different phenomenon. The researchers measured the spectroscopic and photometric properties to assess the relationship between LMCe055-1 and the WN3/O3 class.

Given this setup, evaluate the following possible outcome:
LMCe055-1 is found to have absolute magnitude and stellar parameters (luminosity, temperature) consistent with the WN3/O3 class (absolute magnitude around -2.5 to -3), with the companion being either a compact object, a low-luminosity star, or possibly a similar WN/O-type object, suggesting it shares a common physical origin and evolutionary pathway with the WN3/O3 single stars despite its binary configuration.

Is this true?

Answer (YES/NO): NO